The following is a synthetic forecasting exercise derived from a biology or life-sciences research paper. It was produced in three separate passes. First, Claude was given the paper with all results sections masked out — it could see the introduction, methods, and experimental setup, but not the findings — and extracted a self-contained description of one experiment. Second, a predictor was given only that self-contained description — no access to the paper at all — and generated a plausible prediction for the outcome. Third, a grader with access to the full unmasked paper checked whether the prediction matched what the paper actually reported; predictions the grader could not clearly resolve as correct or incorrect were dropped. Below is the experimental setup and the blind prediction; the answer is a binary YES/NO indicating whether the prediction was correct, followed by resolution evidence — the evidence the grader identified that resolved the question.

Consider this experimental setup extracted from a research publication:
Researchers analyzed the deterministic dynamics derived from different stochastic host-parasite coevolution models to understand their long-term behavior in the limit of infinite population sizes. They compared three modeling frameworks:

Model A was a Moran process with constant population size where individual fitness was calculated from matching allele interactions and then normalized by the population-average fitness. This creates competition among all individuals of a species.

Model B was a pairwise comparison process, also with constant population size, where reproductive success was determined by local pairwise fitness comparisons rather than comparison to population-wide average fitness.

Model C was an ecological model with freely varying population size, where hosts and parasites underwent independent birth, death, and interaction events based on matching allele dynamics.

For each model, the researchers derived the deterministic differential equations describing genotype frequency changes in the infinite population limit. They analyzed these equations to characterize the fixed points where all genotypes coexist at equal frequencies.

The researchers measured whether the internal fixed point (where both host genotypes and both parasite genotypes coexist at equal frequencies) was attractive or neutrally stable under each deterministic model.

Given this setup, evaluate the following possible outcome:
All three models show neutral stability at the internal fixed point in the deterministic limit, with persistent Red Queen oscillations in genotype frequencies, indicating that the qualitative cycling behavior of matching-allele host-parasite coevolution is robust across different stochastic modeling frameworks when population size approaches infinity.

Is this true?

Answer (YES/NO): NO